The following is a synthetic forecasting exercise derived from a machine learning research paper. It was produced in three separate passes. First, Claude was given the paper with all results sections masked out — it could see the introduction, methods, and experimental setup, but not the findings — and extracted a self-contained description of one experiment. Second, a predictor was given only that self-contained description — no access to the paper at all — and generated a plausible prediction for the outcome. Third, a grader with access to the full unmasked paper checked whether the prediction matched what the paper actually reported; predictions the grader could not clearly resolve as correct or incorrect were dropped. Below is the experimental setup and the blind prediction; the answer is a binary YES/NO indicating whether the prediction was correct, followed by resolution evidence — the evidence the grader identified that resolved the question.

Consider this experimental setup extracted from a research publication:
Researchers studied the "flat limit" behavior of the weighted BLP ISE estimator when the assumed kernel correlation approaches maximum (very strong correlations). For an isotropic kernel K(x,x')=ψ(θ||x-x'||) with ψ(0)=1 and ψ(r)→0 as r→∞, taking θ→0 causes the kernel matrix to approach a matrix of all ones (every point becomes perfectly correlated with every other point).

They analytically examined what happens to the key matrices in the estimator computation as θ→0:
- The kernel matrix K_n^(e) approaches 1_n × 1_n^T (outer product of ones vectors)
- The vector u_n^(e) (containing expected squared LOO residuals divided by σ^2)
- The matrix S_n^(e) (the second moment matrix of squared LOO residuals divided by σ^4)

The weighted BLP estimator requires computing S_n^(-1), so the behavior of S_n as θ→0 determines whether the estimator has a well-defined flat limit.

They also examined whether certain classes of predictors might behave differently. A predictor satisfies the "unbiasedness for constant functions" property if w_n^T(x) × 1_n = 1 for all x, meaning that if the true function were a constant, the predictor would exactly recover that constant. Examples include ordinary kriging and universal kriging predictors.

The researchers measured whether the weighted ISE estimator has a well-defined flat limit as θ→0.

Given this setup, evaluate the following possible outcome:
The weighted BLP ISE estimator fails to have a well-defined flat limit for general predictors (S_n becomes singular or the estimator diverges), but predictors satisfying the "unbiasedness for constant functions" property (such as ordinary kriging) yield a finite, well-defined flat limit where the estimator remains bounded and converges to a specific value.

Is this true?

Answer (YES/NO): NO